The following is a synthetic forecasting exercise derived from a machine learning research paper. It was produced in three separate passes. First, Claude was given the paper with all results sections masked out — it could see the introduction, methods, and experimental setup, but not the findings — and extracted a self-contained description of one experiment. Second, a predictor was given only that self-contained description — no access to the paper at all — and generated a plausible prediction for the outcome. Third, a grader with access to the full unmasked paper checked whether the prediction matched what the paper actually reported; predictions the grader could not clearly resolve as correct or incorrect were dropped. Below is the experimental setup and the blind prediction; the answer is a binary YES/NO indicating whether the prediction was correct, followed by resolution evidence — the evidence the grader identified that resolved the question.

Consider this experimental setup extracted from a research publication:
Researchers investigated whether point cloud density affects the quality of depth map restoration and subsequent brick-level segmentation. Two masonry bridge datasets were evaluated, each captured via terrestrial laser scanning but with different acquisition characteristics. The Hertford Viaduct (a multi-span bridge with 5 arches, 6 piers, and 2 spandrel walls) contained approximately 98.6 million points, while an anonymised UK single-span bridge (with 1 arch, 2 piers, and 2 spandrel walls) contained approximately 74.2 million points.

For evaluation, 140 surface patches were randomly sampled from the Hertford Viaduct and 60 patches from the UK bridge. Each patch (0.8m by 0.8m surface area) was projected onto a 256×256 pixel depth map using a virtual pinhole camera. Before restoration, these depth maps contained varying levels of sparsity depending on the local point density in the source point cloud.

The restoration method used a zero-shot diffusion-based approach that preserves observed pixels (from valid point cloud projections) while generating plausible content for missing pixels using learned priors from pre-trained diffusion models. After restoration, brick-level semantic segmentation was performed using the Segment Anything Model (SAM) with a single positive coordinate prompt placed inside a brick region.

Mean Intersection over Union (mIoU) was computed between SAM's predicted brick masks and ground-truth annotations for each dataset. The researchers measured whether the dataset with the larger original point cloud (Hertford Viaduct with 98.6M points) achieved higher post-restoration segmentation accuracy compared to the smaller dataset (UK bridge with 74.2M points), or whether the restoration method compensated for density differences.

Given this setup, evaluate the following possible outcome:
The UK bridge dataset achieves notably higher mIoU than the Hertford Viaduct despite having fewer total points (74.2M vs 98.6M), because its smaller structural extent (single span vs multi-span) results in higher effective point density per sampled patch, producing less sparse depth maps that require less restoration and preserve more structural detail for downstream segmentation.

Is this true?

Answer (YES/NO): NO